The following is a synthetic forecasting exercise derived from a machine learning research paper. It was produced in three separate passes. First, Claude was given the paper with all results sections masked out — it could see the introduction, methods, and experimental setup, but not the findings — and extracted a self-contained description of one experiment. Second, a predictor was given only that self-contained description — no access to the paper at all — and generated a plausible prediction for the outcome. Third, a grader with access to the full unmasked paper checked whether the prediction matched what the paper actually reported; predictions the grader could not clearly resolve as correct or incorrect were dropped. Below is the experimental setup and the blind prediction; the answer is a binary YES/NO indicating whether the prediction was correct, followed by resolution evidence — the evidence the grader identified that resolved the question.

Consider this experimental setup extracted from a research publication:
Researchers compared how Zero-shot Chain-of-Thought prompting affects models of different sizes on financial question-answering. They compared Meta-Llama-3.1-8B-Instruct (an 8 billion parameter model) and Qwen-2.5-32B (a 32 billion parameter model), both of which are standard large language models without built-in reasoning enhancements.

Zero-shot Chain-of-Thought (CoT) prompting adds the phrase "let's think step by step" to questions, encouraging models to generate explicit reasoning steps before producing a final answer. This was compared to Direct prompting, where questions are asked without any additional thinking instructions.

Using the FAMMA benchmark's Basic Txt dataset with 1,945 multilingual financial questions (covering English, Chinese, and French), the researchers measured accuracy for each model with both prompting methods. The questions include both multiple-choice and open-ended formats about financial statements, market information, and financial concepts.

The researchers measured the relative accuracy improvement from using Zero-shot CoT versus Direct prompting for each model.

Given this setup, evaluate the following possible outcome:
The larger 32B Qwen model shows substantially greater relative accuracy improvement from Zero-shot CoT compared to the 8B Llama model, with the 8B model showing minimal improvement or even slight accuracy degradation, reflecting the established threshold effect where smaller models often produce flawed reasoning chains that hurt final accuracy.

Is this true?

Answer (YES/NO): NO